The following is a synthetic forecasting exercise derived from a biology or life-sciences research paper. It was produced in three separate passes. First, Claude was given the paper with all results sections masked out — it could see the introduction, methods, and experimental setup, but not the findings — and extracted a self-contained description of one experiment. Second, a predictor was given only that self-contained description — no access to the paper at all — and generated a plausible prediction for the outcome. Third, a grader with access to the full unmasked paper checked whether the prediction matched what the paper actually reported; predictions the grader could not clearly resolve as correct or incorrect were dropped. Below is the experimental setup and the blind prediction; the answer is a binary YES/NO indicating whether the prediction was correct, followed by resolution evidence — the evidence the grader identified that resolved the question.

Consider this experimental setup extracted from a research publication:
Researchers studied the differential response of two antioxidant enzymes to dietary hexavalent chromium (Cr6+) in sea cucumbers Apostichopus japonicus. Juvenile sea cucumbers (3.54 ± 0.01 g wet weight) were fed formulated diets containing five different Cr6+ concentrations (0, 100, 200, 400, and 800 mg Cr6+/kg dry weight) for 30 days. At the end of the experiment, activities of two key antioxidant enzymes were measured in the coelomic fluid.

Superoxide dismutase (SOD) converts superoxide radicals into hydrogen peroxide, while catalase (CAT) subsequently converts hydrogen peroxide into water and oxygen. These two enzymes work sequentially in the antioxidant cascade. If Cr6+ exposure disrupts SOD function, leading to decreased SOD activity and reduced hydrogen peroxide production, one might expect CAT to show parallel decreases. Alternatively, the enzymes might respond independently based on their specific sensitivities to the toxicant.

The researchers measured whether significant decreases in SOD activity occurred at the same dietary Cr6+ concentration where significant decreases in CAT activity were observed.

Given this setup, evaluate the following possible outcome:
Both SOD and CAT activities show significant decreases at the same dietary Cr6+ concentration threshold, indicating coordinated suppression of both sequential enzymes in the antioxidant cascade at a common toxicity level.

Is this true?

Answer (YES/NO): NO